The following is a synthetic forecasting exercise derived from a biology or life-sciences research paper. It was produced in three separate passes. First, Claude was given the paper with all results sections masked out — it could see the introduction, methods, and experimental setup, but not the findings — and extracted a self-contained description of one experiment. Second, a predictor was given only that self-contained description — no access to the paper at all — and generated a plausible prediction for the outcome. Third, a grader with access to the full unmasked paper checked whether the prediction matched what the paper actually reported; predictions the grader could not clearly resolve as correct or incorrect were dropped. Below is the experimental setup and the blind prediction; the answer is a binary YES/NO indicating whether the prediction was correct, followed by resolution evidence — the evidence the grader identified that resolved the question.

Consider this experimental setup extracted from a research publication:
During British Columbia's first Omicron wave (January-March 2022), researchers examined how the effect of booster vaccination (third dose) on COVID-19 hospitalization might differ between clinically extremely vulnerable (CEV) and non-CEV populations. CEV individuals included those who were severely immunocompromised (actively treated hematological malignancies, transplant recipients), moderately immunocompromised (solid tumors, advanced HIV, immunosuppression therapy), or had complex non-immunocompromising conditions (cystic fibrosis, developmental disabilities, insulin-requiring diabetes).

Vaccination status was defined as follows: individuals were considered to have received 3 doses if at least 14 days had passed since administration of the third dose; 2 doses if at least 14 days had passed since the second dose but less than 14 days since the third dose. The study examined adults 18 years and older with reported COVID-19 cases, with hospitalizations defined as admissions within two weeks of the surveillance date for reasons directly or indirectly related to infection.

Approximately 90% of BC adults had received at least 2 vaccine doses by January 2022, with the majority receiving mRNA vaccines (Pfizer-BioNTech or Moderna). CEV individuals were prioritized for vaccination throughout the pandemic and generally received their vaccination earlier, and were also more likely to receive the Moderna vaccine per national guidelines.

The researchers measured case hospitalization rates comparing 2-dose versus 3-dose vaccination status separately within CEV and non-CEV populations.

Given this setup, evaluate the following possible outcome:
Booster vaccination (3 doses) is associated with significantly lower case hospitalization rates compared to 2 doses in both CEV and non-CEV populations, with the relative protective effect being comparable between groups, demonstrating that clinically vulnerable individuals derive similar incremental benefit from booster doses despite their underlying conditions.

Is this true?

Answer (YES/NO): YES